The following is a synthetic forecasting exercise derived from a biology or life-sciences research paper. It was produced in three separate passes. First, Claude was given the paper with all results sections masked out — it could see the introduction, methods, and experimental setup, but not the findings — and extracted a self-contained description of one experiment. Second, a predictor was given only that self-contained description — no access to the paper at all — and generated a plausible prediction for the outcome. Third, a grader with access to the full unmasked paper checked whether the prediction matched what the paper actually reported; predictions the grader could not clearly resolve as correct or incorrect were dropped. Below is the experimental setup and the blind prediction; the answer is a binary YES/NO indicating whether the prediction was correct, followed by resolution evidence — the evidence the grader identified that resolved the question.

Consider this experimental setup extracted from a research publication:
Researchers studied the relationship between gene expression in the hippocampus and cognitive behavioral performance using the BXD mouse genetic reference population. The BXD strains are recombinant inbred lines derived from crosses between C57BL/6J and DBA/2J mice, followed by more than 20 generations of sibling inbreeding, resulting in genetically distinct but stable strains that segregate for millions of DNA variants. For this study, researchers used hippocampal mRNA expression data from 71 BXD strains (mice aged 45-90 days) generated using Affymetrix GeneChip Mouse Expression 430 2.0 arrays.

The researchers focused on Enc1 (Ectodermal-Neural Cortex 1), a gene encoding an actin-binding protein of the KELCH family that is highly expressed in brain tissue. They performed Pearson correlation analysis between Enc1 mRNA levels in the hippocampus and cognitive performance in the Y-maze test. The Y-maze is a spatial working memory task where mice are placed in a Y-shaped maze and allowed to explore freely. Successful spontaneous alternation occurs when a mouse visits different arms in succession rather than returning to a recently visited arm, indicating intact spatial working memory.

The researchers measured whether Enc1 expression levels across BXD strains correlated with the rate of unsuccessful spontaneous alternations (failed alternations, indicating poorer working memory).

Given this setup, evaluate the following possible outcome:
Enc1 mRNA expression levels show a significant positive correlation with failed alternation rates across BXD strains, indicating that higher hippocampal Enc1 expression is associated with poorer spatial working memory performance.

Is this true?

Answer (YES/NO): YES